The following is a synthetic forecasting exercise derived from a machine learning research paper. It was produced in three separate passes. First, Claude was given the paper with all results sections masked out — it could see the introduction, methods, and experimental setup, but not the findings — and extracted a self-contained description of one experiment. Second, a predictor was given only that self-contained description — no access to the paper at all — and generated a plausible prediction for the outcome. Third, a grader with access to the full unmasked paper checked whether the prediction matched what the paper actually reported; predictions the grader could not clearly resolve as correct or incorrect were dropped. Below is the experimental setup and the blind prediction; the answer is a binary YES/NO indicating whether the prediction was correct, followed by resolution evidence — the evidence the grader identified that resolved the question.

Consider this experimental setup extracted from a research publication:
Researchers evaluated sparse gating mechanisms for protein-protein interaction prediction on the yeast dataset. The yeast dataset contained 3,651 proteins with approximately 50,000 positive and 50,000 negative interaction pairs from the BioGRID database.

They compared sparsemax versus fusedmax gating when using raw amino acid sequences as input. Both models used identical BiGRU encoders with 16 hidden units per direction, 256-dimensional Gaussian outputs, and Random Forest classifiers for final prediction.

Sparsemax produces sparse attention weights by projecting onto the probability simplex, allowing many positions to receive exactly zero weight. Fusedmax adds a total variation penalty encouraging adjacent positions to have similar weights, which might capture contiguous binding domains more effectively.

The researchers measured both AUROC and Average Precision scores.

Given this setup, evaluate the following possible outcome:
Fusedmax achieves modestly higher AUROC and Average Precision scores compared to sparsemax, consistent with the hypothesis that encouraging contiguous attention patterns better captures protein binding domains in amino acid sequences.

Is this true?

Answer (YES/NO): NO